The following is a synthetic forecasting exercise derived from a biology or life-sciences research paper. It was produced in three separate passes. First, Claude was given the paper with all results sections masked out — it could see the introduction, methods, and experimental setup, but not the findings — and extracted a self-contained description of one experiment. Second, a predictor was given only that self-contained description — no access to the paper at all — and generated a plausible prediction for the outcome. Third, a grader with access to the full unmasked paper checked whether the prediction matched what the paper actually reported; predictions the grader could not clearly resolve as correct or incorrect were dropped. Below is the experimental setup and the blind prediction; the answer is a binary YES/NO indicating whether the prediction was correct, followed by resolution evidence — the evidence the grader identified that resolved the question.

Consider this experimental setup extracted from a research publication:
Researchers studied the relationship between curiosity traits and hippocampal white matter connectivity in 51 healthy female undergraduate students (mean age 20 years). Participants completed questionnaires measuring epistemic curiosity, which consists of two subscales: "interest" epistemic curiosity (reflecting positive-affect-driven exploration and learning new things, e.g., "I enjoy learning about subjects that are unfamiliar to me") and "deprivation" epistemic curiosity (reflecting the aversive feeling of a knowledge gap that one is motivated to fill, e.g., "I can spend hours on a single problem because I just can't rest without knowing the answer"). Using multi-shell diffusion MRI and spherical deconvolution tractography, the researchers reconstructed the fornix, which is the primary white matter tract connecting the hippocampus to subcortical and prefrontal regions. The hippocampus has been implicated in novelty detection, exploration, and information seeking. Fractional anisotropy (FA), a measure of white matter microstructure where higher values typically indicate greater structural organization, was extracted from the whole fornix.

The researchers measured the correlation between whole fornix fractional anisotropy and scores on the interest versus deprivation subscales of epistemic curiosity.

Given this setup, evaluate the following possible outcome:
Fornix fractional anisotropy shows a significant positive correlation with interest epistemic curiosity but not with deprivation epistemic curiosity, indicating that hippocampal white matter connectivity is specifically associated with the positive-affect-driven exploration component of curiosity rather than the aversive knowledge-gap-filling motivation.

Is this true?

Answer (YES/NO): YES